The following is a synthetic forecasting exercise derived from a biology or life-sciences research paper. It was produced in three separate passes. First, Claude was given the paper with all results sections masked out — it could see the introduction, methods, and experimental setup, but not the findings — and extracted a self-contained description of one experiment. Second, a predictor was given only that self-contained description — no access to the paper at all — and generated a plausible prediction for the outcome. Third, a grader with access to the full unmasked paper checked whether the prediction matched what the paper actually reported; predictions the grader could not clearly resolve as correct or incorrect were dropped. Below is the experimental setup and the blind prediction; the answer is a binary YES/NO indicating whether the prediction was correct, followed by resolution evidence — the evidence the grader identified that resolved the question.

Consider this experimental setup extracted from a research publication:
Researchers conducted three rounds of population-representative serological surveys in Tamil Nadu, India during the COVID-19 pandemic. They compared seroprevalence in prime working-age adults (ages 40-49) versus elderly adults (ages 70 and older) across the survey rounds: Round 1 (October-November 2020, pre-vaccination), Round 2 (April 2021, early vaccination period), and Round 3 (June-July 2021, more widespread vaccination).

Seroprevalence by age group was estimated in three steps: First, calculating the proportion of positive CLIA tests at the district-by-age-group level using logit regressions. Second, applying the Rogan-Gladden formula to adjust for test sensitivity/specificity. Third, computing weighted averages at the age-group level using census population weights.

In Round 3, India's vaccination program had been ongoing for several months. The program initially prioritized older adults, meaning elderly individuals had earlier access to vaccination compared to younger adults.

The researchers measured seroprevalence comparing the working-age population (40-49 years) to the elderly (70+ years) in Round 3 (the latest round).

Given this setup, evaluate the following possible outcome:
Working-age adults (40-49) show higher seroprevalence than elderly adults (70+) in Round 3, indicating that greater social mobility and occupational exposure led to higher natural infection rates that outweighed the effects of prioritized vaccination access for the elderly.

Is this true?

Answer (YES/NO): YES